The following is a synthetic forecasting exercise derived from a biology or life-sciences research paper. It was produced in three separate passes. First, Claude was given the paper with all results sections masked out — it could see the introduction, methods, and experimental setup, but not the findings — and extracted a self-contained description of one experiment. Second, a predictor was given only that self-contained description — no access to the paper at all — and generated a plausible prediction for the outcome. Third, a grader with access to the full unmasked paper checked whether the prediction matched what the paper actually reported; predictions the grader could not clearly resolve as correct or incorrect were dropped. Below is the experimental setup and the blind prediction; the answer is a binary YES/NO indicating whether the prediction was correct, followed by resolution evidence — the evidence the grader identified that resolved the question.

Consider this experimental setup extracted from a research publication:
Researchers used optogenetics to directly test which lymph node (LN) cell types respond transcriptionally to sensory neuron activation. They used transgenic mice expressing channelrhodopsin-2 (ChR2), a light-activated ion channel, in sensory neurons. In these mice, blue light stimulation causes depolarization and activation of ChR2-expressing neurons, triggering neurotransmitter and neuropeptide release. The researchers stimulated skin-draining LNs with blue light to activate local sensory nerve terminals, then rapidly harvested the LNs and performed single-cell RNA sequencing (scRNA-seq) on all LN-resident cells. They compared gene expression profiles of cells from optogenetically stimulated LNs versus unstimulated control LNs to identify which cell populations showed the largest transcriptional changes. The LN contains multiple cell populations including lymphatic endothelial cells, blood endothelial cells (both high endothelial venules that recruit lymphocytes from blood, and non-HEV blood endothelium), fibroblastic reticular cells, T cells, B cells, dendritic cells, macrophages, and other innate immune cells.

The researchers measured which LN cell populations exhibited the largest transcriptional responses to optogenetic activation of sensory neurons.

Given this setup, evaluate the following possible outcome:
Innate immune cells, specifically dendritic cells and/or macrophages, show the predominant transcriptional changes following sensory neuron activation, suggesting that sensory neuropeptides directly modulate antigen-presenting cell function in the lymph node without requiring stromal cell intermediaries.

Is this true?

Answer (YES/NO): NO